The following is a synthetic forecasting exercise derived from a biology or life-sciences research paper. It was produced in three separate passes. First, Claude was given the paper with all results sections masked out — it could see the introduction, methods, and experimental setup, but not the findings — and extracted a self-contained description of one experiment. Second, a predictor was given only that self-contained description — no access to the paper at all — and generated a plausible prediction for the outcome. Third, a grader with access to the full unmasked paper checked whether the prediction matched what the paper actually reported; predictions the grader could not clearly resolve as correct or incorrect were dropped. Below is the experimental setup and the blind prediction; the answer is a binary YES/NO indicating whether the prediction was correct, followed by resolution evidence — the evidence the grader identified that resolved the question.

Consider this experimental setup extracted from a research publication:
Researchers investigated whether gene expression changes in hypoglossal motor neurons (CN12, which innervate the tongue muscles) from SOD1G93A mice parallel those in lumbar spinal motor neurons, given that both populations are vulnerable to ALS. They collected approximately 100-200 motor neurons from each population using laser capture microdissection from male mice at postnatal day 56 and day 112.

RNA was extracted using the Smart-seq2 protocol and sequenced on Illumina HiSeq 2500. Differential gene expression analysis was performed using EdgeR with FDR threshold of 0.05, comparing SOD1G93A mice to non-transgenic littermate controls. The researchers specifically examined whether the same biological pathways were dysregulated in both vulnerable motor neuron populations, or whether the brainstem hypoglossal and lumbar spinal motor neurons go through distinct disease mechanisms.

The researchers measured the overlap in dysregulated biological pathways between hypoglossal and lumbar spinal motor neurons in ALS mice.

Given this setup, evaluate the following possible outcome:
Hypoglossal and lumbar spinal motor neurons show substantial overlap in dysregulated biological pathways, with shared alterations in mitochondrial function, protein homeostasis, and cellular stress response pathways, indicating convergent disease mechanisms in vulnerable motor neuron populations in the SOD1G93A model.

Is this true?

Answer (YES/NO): NO